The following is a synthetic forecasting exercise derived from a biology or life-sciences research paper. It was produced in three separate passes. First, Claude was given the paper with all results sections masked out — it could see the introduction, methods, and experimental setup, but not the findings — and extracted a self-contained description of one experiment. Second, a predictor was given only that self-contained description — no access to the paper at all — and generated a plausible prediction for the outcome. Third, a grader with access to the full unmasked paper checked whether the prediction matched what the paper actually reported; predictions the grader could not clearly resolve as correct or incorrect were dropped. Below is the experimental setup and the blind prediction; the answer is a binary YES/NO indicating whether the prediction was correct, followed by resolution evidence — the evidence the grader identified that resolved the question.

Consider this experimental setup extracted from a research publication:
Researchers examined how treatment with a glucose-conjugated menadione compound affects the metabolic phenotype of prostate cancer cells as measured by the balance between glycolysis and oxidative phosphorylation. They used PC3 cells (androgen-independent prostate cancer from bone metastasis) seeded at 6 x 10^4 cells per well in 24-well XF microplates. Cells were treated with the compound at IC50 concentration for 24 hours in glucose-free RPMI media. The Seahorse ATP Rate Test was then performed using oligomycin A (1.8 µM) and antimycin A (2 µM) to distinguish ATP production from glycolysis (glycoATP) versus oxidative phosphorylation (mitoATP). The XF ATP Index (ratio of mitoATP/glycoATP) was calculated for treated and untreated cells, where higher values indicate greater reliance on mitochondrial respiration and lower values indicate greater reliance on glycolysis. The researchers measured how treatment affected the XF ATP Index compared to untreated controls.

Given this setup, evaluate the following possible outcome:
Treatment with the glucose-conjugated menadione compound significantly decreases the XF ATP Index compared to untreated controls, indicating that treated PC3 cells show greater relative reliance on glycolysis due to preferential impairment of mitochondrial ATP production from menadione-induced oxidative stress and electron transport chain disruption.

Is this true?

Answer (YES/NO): NO